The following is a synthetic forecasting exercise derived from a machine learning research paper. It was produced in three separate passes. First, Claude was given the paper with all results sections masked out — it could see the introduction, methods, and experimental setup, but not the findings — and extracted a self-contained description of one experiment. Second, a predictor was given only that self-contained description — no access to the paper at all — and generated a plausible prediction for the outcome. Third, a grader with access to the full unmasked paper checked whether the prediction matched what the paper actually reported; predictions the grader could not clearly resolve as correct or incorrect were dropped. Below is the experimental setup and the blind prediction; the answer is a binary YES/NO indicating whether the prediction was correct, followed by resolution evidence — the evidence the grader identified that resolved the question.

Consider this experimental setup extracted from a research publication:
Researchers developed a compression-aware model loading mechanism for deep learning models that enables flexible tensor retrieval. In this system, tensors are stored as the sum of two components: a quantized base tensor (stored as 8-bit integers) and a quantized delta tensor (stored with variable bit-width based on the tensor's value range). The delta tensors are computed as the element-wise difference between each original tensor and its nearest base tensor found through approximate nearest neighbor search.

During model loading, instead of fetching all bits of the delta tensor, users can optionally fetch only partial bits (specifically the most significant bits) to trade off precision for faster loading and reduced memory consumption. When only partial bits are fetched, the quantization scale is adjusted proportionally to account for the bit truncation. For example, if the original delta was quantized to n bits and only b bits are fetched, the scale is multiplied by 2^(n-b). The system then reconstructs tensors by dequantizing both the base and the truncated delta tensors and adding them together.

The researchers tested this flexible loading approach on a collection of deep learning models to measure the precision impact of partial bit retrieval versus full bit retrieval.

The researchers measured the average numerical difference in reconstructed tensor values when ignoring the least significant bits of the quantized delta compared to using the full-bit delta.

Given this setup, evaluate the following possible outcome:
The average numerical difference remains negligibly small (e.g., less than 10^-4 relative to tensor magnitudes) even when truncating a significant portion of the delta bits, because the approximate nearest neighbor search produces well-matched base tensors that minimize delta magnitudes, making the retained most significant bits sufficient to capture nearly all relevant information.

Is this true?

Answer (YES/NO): YES